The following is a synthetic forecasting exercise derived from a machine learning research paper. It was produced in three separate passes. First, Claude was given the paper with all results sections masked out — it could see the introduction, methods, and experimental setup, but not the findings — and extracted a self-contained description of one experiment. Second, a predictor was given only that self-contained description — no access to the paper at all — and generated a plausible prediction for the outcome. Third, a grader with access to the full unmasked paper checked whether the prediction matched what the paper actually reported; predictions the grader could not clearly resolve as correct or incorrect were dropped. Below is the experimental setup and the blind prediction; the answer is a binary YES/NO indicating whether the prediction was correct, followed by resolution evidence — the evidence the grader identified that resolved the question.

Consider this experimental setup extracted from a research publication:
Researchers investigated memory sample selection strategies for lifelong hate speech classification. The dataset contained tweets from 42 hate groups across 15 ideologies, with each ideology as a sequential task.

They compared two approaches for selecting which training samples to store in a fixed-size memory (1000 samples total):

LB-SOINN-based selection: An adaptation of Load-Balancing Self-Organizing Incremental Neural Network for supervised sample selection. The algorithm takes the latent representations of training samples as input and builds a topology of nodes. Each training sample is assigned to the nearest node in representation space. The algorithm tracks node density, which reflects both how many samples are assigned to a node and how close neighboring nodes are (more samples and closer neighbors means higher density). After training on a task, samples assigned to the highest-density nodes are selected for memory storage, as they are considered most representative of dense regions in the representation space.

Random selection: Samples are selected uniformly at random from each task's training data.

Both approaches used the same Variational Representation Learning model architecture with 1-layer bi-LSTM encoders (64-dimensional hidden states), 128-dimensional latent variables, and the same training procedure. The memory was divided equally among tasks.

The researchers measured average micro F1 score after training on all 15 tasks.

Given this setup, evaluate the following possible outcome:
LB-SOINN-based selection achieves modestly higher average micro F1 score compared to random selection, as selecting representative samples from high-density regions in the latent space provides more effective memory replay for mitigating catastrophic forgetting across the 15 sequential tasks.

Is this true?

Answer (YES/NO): NO